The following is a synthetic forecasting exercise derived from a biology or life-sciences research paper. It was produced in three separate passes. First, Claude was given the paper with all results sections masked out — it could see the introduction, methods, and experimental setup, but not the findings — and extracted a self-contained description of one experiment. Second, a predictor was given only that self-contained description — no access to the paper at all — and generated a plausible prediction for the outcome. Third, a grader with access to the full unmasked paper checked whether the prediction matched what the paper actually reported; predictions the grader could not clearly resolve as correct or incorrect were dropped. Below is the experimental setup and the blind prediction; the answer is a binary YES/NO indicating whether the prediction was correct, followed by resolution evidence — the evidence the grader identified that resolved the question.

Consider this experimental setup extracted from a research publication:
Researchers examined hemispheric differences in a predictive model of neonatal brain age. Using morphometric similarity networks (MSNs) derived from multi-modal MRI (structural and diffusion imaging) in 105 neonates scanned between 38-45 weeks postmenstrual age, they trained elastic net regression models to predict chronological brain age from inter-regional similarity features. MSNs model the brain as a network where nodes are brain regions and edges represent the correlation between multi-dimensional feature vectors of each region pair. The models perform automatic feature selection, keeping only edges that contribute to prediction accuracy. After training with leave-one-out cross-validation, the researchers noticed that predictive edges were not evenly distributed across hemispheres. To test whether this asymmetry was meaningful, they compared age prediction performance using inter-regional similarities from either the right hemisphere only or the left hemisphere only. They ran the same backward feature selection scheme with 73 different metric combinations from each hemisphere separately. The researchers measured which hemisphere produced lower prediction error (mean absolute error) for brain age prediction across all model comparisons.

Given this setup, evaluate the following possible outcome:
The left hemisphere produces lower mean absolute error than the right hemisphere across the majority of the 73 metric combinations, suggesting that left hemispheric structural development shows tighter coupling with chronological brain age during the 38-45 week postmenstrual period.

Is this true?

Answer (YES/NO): NO